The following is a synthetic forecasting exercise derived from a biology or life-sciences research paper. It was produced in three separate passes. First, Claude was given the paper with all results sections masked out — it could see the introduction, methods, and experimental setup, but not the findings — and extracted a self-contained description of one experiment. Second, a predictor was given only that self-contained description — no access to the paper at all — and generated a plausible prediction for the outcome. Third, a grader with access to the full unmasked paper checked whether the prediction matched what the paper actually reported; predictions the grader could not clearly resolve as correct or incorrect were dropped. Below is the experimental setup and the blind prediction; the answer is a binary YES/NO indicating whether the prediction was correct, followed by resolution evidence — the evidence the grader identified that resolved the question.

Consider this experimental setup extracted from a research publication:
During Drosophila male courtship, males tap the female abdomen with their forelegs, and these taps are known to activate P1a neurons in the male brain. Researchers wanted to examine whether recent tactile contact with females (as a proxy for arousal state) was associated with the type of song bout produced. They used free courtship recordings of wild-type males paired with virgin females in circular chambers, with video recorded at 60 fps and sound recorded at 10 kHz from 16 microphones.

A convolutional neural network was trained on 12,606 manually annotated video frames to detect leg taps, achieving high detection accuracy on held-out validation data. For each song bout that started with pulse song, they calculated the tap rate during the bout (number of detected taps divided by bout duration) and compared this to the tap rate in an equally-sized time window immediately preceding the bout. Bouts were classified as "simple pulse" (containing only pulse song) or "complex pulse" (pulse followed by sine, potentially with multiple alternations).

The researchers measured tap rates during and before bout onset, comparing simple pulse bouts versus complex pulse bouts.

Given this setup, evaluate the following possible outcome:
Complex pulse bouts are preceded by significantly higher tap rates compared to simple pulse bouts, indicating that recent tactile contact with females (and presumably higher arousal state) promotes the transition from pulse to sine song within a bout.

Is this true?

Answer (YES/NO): NO